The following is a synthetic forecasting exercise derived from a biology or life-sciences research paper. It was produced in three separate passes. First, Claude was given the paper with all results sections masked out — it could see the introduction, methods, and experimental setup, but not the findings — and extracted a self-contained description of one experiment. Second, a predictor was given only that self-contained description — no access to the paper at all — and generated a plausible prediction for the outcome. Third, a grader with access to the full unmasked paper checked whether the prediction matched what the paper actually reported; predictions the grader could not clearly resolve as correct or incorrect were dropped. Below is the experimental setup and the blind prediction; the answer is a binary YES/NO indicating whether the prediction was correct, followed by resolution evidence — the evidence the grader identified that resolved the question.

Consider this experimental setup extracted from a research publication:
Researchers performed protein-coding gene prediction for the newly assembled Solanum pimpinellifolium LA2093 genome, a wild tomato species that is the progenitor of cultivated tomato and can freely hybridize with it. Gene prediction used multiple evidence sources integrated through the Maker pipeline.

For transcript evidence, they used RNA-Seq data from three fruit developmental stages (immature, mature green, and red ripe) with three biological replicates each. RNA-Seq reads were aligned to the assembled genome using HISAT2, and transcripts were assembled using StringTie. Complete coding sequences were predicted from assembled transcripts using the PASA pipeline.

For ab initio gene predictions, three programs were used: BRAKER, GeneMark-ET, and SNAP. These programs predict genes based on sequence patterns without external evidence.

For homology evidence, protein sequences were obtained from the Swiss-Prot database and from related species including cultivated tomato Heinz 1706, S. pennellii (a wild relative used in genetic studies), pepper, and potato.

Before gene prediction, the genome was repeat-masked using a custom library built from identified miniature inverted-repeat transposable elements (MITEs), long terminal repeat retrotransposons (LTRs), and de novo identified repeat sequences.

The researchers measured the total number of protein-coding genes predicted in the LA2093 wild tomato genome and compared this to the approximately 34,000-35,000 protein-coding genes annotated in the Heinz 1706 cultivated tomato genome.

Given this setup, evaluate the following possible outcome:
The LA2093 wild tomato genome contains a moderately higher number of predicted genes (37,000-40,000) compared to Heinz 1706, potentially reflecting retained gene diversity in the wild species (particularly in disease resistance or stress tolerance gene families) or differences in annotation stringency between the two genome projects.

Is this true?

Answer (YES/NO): NO